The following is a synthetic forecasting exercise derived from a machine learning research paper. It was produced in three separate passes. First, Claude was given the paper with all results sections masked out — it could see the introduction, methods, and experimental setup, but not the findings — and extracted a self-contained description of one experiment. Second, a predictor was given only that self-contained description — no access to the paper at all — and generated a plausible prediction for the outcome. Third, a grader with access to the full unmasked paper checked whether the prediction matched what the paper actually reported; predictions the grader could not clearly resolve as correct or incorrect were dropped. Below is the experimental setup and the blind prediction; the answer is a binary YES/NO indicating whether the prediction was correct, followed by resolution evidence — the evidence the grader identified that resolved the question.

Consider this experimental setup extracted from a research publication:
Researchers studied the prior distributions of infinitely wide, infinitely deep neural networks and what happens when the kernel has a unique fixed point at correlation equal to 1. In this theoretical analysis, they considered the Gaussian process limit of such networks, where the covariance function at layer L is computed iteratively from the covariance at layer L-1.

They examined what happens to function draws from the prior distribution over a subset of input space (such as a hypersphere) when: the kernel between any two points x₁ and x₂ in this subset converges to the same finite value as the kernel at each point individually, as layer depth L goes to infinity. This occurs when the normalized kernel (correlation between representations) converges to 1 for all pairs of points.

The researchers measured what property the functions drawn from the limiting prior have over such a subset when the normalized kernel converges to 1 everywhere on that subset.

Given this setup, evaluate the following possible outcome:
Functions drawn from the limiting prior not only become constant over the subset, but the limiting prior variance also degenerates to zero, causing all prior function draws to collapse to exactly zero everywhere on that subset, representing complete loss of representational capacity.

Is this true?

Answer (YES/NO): NO